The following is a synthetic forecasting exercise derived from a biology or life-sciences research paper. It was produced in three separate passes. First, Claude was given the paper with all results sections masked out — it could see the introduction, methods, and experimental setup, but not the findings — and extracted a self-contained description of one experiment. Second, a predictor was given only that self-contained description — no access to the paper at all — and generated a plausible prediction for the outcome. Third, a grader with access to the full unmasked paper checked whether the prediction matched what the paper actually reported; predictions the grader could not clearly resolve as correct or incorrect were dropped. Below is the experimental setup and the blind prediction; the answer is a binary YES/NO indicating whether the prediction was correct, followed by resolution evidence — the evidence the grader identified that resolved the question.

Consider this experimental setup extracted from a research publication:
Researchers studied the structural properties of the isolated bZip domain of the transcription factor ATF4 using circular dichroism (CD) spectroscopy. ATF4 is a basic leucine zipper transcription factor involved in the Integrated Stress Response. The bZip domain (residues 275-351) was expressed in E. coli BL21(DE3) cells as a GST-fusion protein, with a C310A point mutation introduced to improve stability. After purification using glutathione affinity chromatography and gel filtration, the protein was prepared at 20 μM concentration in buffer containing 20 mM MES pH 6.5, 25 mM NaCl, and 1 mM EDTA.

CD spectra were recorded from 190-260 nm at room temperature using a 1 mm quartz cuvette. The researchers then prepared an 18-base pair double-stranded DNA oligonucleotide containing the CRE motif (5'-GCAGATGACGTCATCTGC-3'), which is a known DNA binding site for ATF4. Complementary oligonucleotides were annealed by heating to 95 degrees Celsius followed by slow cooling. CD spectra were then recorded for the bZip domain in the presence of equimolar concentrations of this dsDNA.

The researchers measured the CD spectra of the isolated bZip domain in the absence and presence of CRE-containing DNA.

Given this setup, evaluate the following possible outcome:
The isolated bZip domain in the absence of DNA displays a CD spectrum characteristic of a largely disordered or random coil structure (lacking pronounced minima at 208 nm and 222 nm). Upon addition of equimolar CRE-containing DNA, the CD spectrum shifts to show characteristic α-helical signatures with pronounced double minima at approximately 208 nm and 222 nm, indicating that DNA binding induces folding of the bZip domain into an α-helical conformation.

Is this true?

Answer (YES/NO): YES